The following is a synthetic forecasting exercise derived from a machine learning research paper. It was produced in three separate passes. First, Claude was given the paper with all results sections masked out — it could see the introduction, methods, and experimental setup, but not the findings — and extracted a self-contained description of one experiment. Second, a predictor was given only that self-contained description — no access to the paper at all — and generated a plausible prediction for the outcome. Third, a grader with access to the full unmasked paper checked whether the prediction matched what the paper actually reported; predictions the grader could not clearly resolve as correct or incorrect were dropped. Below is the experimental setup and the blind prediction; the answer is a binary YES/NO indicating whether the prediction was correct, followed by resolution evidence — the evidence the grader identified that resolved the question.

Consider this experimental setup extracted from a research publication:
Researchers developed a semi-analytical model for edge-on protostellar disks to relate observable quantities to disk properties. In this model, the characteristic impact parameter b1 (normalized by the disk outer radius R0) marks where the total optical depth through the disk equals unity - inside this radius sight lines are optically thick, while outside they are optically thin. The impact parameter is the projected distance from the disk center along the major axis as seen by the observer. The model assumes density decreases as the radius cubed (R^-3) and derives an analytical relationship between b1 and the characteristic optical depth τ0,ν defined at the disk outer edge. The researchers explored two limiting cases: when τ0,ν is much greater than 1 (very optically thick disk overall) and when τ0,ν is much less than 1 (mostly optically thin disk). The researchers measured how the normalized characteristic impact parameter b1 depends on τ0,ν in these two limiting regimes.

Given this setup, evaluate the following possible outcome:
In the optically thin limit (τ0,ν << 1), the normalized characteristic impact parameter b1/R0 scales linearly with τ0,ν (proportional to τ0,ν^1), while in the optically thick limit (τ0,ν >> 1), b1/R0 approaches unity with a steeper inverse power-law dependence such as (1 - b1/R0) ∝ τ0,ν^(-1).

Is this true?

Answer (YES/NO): NO